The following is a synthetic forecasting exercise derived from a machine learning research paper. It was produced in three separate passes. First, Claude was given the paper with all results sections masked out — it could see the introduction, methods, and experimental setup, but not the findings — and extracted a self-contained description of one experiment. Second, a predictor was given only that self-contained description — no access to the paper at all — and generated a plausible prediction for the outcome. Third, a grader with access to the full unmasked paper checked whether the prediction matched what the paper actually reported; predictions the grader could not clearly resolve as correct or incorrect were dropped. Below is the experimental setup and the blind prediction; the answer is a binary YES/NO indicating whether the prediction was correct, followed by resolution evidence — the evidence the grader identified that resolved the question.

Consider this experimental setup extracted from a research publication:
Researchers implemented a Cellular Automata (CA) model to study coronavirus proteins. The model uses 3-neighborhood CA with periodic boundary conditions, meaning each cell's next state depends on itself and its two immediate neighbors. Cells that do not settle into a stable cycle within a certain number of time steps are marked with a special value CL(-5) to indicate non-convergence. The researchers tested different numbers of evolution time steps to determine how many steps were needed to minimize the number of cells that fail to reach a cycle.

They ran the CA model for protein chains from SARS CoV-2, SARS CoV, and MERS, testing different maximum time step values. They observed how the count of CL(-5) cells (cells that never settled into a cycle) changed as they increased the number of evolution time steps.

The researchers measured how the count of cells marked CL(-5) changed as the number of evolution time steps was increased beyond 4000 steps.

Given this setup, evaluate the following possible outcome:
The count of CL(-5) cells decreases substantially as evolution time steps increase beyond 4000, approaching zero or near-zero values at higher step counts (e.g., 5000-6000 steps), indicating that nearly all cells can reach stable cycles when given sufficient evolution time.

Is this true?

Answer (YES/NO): YES